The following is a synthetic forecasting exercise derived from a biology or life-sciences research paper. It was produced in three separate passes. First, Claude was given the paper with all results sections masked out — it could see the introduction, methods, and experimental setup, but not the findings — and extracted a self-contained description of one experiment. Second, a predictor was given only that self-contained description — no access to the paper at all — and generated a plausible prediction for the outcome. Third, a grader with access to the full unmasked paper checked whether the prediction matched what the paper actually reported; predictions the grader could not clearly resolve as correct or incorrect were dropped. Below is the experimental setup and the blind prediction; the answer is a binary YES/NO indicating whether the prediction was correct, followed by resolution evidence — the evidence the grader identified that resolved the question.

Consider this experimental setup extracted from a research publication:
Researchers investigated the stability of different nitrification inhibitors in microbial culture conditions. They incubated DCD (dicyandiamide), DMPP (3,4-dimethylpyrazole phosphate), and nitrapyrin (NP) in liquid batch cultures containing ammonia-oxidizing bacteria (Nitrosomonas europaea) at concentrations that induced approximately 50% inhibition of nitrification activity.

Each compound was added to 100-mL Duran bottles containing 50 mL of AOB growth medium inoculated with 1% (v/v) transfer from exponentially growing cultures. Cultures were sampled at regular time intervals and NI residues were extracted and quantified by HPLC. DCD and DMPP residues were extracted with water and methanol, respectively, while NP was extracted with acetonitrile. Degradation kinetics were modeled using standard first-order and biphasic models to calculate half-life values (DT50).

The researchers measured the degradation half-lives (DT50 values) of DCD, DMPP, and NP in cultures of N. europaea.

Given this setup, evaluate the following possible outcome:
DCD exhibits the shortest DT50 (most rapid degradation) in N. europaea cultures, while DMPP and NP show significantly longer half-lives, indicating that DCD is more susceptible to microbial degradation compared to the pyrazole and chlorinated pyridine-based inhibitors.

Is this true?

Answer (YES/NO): NO